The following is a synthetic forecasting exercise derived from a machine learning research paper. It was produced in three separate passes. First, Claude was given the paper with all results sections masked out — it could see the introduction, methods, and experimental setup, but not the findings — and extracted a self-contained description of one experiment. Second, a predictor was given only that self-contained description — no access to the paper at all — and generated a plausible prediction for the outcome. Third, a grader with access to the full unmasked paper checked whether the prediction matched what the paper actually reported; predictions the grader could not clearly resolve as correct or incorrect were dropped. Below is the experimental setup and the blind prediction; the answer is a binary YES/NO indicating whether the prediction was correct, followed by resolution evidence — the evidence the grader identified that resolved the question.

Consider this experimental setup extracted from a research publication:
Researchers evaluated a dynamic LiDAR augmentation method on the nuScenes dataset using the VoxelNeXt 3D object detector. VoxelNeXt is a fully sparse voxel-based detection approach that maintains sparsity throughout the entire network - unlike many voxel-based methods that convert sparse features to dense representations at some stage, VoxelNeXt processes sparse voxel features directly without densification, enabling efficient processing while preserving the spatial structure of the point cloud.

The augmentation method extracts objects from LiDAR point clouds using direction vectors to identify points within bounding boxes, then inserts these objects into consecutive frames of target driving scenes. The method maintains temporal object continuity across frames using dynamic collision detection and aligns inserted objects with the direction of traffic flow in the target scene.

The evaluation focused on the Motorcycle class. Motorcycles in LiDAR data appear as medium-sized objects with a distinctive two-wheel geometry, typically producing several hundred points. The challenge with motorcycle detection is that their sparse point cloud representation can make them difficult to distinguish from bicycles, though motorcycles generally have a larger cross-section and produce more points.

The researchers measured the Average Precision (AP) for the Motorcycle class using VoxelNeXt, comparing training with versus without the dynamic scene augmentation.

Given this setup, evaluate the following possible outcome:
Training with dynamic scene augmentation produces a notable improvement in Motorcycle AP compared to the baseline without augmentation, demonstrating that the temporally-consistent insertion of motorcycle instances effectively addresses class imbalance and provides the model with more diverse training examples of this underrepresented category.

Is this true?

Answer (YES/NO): NO